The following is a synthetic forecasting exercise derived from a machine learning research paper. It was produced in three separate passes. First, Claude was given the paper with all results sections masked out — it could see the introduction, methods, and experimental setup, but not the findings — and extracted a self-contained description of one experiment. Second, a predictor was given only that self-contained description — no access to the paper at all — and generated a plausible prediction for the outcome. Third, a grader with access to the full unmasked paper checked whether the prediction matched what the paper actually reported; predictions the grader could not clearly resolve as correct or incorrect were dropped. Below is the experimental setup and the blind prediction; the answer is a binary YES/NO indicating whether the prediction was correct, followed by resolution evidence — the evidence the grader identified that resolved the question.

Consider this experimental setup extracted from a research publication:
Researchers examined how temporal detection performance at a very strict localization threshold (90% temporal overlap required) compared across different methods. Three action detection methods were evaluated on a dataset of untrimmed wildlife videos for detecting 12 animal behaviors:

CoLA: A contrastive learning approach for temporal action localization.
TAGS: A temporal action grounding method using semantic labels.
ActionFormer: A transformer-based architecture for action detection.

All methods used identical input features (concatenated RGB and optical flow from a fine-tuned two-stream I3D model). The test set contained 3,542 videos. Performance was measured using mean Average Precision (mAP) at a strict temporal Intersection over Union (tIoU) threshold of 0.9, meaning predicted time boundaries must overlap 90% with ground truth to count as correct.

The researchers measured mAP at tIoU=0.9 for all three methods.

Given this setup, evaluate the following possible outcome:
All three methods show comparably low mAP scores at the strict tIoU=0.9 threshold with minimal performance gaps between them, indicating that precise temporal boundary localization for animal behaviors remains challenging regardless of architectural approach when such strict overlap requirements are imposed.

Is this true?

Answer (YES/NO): NO